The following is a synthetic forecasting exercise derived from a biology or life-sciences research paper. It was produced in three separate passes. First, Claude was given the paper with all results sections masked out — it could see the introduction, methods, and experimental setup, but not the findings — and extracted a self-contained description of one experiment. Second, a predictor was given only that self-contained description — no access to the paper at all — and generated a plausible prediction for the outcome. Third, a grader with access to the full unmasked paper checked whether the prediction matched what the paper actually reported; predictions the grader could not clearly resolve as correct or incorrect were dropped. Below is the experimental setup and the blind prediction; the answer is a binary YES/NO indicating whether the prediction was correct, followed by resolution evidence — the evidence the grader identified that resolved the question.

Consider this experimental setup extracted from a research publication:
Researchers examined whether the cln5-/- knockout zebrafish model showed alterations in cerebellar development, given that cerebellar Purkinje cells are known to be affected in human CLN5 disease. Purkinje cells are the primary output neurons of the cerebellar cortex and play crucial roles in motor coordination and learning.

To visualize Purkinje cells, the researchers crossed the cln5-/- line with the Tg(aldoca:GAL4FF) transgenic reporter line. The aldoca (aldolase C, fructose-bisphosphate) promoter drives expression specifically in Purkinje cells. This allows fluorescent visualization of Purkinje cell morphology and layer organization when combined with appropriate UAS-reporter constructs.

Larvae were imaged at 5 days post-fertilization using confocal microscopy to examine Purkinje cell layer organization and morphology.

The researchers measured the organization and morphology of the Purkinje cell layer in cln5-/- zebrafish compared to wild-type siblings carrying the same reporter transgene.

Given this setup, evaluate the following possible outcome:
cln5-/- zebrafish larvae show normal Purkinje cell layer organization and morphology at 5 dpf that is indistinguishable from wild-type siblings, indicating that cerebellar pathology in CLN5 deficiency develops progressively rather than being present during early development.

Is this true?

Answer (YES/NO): NO